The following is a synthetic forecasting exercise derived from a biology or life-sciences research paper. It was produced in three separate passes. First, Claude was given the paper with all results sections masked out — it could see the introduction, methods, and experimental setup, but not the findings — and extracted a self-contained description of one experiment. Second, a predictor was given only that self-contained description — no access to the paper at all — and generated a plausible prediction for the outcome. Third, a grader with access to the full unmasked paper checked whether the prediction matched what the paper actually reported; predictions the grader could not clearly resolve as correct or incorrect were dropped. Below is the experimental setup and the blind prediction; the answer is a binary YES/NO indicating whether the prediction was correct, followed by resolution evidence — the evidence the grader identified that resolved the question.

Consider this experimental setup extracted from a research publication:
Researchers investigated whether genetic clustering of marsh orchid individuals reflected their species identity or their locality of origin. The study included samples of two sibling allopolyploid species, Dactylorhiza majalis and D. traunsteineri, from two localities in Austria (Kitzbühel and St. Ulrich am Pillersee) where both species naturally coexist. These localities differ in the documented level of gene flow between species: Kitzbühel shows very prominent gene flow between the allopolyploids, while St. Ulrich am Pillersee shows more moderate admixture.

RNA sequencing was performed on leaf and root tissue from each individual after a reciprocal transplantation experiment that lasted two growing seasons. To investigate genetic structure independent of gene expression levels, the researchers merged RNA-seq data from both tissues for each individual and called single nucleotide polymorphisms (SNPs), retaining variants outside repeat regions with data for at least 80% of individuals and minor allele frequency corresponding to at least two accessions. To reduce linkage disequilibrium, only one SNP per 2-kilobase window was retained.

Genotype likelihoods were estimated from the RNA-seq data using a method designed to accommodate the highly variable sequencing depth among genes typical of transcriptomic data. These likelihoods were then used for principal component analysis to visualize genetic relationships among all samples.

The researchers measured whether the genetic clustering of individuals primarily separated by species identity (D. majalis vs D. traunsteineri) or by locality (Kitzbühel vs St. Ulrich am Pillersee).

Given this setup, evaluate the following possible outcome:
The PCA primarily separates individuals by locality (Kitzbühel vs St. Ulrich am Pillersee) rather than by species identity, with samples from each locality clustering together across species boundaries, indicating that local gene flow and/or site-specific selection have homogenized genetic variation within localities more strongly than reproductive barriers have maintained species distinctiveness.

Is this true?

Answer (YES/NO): NO